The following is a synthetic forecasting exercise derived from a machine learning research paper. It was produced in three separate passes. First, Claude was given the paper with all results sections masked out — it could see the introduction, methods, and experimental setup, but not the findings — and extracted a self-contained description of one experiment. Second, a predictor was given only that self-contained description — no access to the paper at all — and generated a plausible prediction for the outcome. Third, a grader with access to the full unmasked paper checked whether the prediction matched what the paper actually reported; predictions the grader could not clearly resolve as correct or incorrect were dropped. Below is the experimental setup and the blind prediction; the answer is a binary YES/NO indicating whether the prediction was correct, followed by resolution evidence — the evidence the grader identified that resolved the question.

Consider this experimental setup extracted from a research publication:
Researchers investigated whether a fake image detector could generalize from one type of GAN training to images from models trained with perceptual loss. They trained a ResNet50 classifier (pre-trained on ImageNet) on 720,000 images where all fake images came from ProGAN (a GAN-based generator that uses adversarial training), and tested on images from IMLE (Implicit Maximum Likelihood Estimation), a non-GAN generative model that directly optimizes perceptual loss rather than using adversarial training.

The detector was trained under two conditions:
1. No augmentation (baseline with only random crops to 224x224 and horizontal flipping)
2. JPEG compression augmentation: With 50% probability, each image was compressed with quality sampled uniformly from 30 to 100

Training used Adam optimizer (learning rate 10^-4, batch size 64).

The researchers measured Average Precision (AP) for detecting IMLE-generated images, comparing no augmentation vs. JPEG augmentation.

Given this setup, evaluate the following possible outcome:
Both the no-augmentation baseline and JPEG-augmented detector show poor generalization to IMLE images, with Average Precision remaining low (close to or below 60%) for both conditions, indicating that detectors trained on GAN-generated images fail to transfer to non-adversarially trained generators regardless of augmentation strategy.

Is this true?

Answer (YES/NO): NO